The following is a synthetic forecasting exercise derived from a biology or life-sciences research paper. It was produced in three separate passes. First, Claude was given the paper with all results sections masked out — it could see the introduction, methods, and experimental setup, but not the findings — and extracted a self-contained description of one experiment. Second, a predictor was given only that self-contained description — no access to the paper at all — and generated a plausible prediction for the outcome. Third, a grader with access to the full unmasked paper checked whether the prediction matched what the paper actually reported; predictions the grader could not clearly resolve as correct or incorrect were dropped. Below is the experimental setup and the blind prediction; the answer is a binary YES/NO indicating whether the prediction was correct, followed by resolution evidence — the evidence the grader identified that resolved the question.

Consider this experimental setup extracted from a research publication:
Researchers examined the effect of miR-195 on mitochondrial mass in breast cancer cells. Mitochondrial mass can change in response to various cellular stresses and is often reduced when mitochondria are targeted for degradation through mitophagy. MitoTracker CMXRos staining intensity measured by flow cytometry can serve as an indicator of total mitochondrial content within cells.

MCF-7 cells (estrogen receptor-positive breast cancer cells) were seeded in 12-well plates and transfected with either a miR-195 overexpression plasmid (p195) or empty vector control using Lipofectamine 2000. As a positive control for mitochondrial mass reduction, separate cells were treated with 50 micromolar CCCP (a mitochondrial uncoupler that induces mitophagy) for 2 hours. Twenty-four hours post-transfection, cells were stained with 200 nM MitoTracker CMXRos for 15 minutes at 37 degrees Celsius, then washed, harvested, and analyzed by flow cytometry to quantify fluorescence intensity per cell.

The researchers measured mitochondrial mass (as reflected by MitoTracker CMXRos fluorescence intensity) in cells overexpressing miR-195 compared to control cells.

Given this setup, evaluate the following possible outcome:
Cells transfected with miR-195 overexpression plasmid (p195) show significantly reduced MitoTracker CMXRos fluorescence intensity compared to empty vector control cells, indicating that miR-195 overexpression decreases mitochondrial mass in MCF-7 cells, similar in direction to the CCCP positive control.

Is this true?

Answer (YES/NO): NO